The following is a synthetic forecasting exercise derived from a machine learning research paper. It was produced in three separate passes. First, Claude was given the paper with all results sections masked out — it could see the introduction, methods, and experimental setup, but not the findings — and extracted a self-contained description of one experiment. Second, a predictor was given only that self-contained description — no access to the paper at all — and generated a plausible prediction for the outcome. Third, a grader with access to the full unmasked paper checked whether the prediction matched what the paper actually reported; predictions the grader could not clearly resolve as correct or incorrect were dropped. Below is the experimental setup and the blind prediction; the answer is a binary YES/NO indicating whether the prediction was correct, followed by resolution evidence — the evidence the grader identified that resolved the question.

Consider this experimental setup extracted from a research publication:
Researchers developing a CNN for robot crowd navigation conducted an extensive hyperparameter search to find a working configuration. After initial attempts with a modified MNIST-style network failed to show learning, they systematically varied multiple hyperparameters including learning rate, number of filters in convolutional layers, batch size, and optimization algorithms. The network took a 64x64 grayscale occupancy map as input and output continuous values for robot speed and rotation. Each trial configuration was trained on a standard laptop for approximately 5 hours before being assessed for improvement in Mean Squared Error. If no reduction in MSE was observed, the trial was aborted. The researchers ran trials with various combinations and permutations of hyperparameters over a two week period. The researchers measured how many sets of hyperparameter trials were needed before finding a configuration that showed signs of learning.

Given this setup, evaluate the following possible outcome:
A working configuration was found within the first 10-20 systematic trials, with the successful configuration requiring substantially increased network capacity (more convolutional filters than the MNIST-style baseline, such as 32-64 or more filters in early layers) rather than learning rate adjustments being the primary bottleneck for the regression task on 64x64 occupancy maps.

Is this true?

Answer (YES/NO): NO